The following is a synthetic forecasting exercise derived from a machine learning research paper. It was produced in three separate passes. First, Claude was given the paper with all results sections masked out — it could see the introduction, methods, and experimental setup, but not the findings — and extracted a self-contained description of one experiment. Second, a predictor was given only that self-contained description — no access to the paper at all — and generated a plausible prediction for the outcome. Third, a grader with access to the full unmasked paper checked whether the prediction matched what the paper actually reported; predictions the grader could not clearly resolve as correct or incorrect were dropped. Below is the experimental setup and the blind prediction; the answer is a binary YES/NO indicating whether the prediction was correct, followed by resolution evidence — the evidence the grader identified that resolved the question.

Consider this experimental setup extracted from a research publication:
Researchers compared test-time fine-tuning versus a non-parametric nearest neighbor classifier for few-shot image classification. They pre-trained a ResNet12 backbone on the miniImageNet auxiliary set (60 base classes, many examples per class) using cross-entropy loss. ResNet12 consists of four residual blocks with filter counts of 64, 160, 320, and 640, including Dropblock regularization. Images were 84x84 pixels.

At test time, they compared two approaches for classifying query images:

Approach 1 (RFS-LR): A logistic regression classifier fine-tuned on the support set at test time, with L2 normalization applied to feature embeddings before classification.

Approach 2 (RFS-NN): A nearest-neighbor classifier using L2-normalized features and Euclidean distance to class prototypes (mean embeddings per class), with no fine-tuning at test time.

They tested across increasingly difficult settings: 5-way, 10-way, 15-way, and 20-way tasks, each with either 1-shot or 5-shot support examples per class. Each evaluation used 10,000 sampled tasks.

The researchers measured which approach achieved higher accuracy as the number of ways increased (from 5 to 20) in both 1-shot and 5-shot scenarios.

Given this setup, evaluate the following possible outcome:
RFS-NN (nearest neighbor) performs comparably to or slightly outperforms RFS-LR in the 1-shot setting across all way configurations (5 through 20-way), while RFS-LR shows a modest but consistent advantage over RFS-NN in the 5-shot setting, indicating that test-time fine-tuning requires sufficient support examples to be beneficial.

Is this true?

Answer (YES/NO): NO